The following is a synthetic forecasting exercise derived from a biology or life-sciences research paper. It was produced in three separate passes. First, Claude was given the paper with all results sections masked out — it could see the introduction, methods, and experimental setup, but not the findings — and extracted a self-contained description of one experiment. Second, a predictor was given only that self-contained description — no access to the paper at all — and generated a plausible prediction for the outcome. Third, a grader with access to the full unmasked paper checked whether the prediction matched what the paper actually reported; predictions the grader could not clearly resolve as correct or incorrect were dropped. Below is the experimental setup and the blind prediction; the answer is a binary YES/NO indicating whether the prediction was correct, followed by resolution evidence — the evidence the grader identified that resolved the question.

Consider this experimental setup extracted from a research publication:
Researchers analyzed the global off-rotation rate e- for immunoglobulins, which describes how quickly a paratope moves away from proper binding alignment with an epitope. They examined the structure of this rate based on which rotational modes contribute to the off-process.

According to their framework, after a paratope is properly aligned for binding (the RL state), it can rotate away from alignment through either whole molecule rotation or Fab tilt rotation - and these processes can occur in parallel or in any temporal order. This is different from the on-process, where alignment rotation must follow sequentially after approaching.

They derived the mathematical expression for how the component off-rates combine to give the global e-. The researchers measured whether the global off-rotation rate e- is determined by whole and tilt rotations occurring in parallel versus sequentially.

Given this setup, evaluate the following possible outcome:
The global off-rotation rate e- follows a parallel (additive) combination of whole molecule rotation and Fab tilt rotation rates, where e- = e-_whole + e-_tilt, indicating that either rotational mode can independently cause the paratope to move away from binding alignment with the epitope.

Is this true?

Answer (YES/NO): YES